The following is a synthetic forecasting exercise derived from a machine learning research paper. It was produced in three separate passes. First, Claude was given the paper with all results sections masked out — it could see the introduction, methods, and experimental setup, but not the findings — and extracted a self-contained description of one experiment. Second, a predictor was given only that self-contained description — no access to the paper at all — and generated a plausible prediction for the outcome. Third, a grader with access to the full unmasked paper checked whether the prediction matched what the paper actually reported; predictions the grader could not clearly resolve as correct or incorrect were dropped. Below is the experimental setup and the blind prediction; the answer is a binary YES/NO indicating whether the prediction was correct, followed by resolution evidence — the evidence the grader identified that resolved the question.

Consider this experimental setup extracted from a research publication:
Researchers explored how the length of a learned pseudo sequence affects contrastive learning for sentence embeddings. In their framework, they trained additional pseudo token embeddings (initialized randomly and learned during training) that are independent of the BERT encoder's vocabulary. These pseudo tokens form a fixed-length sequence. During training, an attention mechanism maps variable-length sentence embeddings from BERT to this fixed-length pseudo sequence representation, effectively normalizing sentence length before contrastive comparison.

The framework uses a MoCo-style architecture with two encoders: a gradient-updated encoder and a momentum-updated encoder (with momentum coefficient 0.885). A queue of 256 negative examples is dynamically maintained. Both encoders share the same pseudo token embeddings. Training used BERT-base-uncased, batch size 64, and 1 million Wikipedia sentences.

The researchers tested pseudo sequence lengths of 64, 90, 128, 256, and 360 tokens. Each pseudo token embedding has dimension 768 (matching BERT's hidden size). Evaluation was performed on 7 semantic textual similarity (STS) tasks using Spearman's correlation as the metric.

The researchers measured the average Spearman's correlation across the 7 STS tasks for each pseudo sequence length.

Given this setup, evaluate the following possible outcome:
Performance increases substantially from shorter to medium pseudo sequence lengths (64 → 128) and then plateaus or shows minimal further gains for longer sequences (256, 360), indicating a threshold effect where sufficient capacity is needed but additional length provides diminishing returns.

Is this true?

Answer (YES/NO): NO